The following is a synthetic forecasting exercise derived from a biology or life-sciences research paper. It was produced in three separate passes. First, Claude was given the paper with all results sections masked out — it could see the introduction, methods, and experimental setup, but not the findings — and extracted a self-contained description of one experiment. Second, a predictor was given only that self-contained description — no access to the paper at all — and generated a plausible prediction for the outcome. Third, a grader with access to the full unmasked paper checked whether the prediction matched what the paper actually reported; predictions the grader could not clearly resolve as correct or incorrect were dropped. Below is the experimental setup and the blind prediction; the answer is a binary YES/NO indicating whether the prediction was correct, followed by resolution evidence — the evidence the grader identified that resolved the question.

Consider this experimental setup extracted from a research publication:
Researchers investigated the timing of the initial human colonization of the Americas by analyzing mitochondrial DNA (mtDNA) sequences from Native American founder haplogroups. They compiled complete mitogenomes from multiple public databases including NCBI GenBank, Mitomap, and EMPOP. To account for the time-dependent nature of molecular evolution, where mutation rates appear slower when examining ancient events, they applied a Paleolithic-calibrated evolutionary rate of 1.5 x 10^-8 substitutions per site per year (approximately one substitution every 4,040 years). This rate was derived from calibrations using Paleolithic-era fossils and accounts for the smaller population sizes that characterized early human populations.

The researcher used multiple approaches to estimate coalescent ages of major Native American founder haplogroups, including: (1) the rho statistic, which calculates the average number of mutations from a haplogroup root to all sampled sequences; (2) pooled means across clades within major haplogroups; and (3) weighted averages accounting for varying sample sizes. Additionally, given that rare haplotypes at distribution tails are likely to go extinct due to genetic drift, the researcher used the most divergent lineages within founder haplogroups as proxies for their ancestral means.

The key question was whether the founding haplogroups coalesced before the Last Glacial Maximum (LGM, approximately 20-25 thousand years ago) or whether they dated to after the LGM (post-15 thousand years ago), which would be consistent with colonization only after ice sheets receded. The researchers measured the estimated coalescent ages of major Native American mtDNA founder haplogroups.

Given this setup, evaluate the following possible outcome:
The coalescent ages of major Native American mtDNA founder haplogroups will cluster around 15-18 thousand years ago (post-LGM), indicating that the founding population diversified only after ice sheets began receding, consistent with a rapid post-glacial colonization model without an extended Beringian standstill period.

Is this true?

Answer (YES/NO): NO